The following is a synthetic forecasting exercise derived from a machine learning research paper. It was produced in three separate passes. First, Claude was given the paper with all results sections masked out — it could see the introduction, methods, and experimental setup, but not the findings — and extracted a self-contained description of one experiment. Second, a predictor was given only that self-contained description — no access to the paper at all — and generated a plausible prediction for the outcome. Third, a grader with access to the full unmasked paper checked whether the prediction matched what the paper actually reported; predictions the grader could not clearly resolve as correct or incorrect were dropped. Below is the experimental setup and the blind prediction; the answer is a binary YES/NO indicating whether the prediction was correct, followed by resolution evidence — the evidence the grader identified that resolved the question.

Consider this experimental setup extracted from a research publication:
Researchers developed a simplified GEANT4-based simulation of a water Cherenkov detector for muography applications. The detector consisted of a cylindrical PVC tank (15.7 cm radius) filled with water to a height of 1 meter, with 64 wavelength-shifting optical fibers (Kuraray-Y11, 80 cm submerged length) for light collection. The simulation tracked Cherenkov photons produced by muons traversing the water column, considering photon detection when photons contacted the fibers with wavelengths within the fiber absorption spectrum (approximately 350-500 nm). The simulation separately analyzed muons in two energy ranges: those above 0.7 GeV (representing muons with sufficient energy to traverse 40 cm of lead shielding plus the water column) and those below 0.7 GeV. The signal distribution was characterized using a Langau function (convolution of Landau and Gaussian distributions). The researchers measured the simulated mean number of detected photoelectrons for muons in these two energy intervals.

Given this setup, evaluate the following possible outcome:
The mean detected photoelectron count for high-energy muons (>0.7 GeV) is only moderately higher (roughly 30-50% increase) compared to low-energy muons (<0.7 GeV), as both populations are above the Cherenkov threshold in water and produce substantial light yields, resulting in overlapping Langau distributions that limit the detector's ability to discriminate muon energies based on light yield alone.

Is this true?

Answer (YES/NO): YES